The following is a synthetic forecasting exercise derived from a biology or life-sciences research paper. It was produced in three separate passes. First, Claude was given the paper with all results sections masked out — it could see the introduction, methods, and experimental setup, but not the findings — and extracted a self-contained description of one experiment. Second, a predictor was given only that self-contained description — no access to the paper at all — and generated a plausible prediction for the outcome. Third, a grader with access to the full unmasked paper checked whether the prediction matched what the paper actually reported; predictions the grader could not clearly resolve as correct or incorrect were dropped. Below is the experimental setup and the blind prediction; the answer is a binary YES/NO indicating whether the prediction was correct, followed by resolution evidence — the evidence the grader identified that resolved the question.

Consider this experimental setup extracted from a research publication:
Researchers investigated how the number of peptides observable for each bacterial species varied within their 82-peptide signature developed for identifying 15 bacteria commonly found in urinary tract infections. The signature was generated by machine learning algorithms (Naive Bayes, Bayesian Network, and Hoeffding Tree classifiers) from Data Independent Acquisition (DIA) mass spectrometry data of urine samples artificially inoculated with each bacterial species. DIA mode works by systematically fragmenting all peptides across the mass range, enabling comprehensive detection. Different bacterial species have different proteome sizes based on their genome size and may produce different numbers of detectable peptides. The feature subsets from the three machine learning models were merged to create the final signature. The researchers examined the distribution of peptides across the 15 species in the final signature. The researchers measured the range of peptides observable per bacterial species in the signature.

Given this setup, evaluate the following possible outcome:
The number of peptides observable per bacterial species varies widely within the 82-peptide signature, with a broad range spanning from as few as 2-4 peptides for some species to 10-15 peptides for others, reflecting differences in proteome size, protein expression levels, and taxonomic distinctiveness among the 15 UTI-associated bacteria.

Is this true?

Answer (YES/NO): NO